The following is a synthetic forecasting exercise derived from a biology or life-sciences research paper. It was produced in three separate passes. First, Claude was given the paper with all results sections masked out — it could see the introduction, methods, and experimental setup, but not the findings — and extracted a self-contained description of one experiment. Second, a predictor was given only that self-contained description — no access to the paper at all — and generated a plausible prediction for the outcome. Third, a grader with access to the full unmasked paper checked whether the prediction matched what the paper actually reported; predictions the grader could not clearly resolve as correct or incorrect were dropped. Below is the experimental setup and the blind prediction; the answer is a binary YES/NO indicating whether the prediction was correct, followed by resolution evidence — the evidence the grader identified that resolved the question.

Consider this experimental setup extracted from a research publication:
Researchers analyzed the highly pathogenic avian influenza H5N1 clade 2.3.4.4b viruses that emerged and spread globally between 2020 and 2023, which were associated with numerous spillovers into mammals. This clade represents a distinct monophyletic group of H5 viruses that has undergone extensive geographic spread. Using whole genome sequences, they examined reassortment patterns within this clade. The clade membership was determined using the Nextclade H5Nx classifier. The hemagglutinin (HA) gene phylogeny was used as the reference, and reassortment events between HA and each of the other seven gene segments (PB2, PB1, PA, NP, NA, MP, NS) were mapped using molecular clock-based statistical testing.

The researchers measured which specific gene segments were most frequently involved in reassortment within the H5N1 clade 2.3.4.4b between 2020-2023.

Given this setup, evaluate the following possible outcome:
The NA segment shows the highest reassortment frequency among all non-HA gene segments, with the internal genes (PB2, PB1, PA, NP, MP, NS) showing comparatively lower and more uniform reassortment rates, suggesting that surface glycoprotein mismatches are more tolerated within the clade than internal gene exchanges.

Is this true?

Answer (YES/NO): NO